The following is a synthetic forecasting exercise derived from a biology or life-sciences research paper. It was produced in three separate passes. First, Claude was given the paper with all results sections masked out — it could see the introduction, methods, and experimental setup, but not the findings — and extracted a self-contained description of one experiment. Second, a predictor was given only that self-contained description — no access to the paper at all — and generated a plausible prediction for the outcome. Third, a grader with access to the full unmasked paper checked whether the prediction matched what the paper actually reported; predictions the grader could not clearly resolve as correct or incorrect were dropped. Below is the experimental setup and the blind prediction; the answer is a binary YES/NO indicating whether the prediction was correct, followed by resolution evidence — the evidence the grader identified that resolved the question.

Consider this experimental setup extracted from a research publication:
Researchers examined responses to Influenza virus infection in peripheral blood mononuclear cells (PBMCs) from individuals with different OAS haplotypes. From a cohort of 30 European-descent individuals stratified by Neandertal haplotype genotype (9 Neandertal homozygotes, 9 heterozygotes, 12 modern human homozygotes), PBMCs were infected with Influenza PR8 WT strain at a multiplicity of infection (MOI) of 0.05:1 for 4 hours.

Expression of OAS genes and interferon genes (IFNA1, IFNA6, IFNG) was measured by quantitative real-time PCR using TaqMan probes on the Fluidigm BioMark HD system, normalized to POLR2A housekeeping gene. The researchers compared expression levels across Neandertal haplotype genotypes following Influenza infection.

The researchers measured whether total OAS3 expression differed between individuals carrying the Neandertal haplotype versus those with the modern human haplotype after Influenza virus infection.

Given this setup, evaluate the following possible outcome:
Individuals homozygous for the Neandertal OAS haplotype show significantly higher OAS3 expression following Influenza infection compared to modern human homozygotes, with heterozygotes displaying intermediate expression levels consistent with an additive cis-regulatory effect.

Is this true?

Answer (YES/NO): NO